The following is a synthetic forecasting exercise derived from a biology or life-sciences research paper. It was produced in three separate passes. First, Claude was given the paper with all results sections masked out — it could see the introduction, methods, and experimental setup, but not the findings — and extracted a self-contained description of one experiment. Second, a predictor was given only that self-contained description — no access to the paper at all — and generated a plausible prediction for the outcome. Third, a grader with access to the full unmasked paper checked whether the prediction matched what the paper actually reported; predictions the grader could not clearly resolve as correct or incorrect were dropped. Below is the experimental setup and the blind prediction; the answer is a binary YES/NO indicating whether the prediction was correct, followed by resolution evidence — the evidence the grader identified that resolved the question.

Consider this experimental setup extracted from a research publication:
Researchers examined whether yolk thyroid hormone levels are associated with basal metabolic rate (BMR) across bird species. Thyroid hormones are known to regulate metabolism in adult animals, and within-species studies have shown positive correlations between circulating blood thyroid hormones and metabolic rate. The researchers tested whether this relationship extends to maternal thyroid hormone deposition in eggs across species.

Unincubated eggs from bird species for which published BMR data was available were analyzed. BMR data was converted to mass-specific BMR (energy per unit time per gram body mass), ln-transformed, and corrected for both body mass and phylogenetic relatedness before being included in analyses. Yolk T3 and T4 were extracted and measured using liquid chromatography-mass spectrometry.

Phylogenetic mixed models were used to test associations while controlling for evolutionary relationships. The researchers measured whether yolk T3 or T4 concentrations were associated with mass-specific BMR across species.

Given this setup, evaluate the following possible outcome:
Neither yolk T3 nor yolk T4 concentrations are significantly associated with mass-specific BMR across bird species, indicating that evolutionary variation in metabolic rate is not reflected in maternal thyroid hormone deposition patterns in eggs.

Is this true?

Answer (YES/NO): YES